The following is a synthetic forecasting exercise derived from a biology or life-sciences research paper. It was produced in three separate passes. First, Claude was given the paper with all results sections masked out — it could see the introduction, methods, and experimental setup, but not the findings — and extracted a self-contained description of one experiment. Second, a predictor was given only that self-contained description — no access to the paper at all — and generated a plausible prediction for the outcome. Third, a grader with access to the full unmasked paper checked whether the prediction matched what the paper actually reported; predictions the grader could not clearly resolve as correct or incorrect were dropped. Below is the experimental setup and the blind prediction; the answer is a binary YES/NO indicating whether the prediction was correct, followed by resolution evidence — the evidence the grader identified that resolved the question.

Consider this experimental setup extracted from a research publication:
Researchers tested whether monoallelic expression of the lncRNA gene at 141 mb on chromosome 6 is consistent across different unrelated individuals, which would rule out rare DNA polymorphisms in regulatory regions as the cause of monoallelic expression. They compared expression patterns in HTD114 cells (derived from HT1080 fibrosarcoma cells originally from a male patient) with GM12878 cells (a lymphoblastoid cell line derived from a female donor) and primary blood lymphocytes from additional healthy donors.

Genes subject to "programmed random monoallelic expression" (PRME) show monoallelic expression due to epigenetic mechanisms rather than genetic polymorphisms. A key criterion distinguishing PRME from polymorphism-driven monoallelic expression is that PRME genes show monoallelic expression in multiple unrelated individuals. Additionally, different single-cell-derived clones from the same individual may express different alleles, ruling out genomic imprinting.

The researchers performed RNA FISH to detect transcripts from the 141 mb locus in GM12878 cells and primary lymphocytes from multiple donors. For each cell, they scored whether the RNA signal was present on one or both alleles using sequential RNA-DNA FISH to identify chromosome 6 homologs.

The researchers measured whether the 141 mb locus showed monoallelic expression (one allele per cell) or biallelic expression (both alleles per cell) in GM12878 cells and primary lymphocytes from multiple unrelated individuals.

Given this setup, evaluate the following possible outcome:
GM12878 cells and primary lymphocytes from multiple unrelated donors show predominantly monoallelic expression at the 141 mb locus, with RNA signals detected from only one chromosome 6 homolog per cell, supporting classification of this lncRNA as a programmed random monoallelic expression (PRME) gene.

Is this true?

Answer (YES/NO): YES